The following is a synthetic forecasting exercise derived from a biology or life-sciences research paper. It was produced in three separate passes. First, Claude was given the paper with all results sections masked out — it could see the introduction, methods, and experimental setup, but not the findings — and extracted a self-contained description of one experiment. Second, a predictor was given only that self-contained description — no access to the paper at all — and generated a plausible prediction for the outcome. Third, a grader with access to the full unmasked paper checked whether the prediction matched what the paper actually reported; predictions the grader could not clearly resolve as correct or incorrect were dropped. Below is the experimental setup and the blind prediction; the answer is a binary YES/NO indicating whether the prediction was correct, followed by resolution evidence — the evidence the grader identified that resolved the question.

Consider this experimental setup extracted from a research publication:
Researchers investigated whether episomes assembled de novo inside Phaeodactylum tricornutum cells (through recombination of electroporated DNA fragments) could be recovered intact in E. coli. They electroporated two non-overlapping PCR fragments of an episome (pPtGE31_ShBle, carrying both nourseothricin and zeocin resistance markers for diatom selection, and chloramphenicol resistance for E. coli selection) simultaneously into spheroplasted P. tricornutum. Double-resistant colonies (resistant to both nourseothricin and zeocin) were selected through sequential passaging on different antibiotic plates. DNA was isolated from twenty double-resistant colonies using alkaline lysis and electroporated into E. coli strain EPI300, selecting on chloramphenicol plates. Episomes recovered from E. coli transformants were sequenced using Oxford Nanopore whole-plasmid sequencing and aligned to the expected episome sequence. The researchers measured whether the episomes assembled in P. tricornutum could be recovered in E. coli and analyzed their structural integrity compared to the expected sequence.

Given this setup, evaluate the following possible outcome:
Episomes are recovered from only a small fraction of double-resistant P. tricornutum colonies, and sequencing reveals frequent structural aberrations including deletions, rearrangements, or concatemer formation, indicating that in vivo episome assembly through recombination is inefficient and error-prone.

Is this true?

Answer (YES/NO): NO